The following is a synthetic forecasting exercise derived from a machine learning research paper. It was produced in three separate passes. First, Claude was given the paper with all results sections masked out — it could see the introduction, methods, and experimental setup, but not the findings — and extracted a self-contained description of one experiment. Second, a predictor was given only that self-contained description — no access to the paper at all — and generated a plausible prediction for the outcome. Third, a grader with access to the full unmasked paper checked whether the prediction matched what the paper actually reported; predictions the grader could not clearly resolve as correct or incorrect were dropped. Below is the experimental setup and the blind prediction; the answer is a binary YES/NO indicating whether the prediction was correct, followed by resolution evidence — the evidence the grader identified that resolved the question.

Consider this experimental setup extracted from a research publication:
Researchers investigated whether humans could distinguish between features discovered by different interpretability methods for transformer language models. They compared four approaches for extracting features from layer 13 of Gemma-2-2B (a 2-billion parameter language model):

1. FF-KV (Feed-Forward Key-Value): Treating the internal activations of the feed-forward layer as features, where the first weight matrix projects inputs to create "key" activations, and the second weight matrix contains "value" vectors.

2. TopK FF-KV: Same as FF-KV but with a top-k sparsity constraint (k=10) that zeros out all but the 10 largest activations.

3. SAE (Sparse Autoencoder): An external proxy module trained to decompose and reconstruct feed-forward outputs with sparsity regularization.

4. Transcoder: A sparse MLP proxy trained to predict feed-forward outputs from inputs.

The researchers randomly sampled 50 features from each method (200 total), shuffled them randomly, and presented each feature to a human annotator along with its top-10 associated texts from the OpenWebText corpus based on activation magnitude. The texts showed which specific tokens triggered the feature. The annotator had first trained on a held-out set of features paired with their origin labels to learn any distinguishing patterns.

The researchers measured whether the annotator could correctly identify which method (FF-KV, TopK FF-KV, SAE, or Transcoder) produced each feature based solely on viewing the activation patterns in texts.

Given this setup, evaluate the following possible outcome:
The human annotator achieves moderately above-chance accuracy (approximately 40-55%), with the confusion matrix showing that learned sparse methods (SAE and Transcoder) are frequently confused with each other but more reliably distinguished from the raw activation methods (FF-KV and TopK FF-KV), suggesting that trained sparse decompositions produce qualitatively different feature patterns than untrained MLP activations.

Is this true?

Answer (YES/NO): NO